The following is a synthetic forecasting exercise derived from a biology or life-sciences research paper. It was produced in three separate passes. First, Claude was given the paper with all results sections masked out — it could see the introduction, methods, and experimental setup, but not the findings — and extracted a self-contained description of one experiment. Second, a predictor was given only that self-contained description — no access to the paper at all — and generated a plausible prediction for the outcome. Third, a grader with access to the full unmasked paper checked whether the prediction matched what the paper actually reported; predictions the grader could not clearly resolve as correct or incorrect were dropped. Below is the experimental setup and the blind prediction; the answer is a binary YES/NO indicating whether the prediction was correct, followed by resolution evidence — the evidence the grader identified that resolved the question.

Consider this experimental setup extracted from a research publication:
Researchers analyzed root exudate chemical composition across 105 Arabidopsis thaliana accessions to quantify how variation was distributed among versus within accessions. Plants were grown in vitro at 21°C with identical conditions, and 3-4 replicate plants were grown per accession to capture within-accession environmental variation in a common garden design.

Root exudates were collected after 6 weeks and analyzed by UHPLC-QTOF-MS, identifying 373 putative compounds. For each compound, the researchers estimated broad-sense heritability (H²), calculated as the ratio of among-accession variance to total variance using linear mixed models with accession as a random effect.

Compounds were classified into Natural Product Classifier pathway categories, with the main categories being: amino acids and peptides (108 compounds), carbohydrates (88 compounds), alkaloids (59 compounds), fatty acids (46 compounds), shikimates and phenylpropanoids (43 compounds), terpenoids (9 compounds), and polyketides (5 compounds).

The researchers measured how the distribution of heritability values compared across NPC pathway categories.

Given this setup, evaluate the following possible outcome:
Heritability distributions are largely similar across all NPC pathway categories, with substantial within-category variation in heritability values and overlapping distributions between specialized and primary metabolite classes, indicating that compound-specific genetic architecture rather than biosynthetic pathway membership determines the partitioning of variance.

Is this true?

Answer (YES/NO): NO